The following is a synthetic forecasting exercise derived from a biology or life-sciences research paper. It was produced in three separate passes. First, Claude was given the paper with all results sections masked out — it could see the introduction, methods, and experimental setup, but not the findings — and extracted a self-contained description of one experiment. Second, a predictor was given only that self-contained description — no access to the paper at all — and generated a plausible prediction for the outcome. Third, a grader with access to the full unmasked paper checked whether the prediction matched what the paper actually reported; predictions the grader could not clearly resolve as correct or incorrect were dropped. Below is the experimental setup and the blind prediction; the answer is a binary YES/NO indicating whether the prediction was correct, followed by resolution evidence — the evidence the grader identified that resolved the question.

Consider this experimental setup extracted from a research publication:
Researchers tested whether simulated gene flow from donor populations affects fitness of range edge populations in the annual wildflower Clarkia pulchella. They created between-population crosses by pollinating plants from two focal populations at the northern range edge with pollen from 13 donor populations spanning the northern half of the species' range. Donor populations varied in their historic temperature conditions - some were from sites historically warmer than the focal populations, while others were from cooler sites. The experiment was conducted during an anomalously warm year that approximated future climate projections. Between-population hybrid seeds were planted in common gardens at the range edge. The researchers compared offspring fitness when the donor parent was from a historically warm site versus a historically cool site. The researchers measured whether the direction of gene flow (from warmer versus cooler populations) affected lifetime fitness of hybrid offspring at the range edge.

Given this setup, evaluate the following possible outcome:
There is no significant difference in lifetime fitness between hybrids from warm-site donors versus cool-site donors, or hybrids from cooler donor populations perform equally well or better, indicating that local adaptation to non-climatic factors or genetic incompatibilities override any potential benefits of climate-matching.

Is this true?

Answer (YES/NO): NO